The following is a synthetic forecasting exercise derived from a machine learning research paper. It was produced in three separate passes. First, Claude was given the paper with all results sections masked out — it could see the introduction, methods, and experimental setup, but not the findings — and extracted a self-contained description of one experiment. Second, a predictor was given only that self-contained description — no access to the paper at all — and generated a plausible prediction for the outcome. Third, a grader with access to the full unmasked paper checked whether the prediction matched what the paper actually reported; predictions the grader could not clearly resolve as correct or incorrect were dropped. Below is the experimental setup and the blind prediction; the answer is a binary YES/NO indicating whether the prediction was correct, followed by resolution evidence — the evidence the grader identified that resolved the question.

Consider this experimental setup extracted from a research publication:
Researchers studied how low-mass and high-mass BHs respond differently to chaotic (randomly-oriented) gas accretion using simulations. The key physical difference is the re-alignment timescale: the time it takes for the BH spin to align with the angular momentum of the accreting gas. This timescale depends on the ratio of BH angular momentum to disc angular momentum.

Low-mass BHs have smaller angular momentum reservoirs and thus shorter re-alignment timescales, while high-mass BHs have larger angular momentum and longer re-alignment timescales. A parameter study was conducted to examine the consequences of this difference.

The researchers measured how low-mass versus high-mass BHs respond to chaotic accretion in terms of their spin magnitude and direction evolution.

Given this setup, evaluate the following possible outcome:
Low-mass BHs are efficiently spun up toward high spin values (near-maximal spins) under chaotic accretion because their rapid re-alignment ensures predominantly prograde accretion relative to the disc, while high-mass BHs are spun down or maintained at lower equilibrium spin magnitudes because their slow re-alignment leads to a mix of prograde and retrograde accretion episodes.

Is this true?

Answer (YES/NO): YES